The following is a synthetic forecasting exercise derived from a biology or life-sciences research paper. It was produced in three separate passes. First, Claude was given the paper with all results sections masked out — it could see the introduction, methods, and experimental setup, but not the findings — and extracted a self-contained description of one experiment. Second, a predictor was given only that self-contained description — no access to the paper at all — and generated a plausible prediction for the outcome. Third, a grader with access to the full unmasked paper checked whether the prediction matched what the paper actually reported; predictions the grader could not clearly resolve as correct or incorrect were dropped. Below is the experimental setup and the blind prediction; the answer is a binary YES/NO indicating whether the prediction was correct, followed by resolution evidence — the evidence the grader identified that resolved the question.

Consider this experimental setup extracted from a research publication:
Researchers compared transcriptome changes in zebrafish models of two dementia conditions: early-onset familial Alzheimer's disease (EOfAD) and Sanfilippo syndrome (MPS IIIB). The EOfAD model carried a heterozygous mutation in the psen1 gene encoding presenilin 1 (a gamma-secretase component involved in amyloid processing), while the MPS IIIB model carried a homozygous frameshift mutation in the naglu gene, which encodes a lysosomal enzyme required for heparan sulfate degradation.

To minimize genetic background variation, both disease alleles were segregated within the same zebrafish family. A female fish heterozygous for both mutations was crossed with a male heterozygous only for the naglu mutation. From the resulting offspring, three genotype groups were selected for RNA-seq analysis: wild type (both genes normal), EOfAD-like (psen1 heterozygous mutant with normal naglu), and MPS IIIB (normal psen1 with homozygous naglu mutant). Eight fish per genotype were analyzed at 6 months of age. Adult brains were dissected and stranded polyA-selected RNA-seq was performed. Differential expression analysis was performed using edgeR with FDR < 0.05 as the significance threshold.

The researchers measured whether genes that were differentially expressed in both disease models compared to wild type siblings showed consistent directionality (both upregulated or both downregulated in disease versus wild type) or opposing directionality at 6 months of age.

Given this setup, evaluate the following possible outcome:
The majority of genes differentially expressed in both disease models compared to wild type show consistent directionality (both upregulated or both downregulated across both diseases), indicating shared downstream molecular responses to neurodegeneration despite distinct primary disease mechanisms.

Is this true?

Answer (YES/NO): YES